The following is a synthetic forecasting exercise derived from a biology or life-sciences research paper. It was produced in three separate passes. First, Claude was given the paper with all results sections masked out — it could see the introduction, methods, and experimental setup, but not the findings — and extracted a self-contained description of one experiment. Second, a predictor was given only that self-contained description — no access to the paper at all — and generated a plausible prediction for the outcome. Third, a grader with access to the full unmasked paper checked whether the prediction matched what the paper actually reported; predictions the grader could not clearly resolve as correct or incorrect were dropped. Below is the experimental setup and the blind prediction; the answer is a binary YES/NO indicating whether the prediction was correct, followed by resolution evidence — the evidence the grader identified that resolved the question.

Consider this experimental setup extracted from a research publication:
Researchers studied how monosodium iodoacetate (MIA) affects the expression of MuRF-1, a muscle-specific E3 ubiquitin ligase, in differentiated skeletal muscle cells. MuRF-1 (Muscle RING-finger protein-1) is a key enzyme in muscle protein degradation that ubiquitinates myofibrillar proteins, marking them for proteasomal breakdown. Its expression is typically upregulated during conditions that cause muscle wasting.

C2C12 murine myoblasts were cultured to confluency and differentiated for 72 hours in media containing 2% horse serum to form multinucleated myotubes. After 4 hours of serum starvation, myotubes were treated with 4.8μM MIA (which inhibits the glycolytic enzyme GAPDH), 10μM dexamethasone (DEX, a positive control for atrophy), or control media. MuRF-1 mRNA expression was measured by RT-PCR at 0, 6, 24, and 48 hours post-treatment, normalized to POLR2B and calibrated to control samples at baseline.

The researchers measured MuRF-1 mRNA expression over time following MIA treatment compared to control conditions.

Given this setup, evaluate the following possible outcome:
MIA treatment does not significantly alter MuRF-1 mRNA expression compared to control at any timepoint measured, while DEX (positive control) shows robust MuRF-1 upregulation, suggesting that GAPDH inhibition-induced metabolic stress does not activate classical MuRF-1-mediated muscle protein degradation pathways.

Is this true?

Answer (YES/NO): NO